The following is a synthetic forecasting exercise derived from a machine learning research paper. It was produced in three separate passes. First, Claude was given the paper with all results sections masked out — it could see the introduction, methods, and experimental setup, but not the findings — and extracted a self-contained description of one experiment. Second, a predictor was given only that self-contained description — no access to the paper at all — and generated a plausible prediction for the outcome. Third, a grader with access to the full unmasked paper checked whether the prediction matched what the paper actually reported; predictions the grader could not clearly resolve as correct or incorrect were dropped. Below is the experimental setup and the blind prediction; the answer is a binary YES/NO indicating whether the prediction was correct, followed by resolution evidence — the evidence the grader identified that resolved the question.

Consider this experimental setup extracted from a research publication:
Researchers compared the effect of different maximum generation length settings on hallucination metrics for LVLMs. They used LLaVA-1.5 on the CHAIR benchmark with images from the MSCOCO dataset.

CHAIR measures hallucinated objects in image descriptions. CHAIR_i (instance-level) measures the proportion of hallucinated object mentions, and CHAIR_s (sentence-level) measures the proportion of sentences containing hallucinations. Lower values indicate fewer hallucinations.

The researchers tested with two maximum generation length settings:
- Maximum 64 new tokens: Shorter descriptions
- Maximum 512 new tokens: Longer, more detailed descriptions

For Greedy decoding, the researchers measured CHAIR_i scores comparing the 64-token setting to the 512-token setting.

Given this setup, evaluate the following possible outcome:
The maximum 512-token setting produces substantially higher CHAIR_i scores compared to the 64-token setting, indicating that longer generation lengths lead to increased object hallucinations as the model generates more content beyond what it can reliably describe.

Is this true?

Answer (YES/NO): YES